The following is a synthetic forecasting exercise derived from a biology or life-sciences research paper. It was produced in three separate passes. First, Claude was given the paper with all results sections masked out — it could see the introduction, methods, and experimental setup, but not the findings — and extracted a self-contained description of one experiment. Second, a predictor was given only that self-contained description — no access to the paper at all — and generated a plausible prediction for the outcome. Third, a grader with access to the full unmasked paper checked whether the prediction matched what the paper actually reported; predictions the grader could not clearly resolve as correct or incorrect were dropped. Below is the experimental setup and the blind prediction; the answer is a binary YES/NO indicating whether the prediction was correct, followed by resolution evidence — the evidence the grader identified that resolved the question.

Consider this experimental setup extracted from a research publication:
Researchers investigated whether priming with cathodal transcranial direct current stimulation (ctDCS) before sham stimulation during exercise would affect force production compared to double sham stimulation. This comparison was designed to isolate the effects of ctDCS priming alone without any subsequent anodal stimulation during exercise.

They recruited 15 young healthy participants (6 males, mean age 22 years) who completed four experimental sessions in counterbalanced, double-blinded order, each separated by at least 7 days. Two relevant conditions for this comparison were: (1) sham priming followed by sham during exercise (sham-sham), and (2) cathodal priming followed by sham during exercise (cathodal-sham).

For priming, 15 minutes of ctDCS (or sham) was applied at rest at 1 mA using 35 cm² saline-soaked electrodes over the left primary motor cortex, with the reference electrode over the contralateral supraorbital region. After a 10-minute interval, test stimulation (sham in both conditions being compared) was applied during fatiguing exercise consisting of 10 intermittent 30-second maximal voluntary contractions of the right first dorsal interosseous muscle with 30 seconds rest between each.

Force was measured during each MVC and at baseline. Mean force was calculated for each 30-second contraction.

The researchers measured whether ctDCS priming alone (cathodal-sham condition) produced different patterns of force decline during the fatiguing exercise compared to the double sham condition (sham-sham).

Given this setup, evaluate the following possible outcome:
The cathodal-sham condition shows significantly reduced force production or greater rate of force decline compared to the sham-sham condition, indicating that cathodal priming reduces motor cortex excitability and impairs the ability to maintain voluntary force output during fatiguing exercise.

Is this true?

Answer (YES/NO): NO